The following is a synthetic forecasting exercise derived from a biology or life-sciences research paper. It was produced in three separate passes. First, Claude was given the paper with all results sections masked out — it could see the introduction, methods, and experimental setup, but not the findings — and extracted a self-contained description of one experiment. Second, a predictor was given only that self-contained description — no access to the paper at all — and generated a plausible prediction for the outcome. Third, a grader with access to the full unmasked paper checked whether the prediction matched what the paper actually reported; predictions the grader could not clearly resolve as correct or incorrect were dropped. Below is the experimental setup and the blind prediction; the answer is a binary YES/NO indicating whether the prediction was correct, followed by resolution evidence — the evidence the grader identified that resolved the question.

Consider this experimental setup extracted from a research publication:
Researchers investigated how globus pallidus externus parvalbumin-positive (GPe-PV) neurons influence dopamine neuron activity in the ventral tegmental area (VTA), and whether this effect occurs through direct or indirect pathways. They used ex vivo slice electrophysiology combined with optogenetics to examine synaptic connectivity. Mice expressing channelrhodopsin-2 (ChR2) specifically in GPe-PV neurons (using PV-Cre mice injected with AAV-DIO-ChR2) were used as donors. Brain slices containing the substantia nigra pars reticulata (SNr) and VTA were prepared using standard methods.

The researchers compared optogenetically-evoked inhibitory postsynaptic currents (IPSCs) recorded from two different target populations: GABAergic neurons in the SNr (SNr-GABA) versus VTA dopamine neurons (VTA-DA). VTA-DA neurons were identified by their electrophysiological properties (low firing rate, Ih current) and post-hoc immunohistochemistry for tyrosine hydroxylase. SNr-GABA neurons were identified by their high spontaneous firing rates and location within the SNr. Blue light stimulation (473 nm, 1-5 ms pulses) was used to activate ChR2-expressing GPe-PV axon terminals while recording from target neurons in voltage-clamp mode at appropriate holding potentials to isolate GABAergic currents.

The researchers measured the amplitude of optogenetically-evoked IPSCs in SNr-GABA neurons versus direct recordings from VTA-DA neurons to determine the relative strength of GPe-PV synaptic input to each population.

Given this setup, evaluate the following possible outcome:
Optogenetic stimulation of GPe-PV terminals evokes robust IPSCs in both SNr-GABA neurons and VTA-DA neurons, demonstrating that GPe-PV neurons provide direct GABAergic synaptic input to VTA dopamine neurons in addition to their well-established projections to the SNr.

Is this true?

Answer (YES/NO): NO